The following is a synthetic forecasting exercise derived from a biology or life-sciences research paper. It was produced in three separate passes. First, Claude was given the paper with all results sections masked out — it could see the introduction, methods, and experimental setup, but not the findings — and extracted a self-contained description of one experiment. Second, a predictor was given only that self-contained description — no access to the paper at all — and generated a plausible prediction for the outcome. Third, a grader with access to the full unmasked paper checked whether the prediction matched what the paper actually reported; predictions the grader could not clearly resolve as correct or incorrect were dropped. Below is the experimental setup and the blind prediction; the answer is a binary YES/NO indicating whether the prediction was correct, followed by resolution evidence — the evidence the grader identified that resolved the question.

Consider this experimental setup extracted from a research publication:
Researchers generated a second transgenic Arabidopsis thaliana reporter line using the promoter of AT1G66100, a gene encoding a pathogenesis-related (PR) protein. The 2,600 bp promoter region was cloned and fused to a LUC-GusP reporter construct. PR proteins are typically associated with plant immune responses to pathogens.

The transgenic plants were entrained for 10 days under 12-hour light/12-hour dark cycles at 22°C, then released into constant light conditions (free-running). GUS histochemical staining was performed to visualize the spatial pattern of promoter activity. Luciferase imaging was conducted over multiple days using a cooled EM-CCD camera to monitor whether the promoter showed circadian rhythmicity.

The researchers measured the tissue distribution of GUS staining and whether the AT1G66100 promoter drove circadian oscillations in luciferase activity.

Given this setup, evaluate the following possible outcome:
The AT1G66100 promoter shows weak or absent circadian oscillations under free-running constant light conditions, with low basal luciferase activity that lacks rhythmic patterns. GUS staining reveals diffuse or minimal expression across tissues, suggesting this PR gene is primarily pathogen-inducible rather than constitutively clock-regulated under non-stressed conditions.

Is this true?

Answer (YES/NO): NO